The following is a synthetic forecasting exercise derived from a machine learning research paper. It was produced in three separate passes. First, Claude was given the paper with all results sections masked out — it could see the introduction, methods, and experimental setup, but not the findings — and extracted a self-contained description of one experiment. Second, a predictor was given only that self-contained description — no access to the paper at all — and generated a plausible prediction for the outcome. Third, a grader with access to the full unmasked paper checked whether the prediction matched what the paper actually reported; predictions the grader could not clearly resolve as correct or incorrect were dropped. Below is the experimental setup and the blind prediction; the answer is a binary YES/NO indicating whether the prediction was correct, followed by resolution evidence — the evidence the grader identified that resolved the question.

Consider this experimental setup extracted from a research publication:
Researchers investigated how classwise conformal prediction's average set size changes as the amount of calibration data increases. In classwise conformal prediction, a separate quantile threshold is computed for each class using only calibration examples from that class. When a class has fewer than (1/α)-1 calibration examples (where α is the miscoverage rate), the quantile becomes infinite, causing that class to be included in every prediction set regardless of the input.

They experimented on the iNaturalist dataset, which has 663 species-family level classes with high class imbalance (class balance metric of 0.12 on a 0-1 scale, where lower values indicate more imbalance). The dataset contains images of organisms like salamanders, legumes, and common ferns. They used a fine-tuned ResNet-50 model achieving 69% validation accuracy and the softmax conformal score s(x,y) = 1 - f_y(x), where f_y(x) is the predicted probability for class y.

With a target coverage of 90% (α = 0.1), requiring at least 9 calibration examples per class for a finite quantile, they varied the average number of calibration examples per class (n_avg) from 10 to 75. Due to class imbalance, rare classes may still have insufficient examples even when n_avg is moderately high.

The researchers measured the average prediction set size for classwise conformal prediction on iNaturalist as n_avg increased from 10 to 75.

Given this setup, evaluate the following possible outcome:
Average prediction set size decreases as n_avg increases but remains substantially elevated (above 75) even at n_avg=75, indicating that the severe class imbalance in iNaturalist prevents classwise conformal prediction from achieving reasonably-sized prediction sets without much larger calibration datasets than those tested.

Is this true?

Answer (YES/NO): NO